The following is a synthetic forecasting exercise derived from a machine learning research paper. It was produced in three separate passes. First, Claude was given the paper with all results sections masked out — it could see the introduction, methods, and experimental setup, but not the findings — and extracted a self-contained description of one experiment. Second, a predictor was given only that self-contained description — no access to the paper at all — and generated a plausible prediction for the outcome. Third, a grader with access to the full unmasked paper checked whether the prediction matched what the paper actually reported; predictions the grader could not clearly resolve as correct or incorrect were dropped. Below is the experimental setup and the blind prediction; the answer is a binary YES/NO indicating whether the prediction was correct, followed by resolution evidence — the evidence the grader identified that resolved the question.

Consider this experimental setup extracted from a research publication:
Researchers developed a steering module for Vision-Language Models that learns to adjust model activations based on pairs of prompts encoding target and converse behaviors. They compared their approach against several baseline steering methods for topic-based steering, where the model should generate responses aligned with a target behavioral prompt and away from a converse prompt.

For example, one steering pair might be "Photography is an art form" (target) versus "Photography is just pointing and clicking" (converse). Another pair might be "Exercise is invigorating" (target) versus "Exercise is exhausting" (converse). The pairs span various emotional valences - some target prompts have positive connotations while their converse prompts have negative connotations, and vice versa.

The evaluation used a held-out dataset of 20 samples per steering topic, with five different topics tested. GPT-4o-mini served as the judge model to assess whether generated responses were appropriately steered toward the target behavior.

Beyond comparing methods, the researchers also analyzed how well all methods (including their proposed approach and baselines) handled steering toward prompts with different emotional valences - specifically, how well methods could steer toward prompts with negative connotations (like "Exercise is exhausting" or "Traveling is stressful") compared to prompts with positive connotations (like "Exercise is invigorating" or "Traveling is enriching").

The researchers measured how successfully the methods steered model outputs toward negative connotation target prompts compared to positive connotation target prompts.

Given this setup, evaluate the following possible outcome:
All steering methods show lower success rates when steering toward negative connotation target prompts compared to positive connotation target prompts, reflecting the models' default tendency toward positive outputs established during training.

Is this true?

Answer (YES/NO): YES